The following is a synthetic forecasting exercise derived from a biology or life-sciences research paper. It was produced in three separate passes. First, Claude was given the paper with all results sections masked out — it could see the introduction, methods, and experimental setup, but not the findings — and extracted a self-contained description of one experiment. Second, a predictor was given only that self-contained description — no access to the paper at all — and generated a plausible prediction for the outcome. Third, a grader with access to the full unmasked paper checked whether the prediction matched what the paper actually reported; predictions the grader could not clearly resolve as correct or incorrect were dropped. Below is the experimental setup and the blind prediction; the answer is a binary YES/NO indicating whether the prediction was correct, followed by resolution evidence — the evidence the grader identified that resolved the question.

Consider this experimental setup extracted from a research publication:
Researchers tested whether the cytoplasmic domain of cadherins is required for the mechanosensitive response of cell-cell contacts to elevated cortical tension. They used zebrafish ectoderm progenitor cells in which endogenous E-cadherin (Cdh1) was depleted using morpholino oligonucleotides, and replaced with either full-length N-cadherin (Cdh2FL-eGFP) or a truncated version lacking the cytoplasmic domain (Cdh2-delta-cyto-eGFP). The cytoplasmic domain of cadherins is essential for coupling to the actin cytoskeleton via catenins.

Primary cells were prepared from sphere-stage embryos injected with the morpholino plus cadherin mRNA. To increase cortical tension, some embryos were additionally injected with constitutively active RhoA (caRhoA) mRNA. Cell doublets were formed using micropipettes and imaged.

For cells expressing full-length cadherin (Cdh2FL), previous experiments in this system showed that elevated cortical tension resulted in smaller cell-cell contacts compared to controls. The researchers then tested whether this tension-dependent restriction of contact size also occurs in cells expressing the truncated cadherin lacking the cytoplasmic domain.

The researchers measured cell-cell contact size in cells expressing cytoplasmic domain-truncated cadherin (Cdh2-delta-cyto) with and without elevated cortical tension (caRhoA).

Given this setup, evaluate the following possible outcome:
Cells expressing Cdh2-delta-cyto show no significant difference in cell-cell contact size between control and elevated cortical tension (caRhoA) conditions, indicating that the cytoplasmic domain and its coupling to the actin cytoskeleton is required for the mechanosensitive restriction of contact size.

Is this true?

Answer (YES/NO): YES